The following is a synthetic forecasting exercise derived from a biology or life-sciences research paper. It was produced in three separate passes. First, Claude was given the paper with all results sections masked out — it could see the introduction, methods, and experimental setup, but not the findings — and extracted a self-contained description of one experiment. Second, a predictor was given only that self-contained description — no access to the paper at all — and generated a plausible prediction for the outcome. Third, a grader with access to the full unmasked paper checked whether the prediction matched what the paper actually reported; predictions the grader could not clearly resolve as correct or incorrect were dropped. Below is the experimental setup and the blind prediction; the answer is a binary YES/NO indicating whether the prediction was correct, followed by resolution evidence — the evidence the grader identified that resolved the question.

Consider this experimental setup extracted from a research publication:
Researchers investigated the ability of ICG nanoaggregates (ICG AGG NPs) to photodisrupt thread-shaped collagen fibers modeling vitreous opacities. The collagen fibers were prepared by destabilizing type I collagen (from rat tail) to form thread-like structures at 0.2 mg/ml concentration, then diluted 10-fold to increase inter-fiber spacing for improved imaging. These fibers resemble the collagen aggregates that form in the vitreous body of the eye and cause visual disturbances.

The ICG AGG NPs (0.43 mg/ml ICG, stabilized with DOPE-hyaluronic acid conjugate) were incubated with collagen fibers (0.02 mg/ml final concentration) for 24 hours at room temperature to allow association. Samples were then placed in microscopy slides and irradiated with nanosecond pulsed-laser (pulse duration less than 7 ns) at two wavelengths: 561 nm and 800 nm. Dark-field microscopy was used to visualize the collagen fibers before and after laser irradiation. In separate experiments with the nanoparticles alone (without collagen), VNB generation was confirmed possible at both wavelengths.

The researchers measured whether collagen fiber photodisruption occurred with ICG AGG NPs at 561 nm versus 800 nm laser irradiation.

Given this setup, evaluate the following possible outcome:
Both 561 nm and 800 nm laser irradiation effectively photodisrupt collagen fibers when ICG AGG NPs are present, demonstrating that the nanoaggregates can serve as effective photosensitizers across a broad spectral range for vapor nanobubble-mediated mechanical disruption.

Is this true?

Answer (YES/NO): YES